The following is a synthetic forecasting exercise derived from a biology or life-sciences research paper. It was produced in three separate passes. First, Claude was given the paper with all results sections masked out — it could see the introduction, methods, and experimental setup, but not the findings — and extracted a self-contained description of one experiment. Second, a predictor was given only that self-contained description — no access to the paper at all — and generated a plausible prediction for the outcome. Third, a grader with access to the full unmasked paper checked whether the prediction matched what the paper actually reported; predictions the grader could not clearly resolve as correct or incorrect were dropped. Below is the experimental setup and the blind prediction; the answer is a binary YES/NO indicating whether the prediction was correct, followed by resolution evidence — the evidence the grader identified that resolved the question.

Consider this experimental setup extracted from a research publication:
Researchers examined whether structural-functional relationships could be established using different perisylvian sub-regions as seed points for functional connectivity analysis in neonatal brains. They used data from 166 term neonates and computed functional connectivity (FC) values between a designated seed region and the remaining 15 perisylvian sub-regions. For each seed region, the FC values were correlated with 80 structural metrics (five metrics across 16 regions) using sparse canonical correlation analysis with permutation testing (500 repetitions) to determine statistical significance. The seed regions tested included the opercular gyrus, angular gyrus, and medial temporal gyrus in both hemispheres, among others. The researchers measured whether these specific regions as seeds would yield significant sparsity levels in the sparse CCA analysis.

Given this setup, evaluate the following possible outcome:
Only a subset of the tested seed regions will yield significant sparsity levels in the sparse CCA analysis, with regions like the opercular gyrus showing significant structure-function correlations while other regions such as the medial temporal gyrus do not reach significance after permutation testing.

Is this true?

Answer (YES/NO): NO